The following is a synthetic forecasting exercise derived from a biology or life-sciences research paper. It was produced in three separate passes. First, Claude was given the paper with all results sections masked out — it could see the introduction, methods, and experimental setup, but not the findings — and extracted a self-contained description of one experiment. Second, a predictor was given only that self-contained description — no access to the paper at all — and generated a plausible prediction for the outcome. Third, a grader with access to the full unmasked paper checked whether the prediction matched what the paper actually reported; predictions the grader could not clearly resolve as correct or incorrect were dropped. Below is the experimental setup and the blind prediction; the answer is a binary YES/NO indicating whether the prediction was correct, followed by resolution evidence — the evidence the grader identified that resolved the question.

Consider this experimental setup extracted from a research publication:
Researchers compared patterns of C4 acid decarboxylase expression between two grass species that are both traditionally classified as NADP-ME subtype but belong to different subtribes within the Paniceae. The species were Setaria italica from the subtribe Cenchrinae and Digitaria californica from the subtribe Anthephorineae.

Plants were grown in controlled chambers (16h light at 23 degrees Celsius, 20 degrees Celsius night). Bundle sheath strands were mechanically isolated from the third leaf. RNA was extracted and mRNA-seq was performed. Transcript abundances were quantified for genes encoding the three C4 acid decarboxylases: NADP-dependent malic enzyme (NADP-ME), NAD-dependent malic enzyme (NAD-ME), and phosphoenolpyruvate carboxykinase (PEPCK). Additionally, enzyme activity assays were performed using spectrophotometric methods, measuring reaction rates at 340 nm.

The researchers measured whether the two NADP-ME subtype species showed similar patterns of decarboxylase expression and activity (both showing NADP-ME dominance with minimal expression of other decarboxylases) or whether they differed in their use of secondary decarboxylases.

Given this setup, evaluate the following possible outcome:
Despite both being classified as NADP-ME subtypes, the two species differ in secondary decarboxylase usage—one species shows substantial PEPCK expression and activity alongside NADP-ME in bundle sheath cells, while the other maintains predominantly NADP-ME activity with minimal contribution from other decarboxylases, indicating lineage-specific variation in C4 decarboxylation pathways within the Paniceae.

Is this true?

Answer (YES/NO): NO